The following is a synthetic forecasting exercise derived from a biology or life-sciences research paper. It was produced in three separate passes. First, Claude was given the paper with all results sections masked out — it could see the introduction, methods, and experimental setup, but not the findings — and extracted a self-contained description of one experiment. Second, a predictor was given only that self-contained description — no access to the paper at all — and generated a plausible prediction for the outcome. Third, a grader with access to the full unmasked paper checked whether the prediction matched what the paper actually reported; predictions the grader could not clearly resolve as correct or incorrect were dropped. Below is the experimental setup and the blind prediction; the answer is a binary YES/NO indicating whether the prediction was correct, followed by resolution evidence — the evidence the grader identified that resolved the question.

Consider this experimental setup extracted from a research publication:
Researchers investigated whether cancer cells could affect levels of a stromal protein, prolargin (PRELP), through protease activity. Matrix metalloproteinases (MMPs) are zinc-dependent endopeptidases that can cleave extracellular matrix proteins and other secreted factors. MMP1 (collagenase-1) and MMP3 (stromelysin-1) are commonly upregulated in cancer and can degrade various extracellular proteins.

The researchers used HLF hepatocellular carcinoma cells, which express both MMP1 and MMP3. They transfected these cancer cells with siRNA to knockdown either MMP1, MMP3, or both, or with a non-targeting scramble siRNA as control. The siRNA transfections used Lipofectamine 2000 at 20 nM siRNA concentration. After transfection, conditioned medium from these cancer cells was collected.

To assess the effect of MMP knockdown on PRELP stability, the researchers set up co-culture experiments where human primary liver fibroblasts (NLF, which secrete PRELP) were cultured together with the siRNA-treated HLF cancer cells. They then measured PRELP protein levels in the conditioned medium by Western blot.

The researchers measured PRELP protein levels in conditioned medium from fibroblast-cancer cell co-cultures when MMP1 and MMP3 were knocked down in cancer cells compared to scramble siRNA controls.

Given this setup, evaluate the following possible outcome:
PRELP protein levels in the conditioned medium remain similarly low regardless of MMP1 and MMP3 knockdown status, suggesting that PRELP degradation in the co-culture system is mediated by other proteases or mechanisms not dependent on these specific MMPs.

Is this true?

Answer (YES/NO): NO